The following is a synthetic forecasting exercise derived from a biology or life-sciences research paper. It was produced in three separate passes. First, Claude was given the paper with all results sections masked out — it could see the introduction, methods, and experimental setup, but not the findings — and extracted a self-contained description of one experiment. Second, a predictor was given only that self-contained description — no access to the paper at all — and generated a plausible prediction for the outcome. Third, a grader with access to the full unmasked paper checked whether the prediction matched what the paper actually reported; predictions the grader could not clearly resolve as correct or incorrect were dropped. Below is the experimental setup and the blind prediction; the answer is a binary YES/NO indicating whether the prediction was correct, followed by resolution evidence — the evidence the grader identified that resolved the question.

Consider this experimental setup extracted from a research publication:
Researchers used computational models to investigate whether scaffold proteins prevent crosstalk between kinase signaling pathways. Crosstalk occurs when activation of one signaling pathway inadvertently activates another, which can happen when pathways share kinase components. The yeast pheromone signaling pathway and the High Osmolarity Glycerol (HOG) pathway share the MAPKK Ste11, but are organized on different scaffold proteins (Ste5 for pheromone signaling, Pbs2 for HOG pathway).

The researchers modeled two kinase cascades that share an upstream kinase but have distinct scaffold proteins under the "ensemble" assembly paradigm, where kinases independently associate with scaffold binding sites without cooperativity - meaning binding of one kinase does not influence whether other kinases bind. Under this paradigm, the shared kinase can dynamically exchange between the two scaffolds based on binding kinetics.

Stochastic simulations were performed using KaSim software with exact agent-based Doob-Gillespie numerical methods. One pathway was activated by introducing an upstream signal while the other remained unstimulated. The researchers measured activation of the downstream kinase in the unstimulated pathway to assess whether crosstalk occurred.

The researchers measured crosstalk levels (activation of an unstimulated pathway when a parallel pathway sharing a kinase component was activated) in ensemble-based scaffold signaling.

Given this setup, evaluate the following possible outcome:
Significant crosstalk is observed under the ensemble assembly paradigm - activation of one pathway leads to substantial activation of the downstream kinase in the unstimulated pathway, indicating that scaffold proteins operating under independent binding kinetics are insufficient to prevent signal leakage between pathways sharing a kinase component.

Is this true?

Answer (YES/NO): YES